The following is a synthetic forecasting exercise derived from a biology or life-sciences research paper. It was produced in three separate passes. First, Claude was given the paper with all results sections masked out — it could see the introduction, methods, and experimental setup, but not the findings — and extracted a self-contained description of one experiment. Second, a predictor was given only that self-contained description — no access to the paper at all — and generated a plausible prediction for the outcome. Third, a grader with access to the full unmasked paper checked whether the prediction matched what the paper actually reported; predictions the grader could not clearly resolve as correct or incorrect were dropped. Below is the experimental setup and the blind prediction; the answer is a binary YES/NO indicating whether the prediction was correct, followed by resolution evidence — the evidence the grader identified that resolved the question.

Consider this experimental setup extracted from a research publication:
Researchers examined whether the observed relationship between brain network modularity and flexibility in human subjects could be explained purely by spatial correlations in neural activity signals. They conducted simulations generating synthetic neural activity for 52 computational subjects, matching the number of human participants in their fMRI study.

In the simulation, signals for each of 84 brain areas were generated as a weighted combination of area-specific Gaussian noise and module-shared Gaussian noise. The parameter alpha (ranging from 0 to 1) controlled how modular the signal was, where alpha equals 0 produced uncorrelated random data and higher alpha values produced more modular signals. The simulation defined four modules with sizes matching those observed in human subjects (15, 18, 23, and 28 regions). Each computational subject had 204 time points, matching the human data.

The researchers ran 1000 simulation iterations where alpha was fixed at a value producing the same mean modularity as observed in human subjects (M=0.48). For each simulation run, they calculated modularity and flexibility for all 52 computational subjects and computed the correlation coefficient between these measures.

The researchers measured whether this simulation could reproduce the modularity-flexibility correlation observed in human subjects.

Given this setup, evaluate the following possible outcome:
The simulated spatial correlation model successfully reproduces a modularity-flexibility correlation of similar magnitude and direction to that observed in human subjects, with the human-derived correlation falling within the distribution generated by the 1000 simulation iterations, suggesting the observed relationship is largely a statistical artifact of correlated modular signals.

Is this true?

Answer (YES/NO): NO